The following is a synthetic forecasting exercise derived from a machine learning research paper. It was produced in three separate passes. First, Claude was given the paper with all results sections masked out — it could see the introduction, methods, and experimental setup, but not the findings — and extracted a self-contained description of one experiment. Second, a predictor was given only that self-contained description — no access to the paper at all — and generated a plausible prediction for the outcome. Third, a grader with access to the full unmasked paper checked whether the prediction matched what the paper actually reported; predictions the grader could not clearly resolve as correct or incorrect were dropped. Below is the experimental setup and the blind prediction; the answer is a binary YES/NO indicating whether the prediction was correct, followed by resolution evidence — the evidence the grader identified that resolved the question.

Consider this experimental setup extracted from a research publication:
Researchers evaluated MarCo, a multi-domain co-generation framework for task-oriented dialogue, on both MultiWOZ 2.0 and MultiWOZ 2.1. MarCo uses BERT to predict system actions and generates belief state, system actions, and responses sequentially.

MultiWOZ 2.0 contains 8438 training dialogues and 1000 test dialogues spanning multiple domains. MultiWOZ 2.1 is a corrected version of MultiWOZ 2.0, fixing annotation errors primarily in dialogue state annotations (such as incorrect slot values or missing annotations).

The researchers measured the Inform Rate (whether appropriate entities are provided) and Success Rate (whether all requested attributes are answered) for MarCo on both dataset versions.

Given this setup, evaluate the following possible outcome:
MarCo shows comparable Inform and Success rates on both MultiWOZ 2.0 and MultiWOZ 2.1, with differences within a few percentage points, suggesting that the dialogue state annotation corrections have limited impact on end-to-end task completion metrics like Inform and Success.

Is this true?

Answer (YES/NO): YES